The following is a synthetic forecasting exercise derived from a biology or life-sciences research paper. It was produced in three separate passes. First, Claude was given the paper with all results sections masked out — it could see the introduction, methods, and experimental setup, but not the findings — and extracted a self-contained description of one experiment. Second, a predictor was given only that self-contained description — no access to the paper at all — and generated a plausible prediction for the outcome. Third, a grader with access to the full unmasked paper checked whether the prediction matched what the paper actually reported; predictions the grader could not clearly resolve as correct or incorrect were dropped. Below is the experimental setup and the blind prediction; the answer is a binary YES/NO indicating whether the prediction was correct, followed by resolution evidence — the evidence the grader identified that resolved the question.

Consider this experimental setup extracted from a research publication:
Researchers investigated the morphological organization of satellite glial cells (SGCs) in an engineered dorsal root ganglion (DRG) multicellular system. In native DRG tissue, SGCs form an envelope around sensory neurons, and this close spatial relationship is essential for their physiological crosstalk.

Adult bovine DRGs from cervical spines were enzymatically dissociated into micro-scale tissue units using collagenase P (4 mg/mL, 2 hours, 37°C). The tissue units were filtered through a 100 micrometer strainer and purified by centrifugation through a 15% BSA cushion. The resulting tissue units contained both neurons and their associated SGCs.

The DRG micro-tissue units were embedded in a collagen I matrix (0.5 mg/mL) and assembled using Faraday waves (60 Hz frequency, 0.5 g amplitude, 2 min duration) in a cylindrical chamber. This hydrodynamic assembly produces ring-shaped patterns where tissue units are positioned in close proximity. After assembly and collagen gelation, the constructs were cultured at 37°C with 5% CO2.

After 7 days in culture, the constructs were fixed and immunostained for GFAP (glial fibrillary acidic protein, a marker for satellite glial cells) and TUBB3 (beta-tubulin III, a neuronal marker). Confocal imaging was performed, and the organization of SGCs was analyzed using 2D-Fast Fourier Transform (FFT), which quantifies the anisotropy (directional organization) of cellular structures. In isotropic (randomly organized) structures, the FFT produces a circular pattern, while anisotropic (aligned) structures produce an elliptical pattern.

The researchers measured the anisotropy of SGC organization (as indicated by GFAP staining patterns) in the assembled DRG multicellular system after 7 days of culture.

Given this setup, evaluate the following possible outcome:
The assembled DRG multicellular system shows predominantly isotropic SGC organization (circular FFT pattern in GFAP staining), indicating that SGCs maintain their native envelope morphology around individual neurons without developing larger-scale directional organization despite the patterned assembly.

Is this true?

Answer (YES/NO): NO